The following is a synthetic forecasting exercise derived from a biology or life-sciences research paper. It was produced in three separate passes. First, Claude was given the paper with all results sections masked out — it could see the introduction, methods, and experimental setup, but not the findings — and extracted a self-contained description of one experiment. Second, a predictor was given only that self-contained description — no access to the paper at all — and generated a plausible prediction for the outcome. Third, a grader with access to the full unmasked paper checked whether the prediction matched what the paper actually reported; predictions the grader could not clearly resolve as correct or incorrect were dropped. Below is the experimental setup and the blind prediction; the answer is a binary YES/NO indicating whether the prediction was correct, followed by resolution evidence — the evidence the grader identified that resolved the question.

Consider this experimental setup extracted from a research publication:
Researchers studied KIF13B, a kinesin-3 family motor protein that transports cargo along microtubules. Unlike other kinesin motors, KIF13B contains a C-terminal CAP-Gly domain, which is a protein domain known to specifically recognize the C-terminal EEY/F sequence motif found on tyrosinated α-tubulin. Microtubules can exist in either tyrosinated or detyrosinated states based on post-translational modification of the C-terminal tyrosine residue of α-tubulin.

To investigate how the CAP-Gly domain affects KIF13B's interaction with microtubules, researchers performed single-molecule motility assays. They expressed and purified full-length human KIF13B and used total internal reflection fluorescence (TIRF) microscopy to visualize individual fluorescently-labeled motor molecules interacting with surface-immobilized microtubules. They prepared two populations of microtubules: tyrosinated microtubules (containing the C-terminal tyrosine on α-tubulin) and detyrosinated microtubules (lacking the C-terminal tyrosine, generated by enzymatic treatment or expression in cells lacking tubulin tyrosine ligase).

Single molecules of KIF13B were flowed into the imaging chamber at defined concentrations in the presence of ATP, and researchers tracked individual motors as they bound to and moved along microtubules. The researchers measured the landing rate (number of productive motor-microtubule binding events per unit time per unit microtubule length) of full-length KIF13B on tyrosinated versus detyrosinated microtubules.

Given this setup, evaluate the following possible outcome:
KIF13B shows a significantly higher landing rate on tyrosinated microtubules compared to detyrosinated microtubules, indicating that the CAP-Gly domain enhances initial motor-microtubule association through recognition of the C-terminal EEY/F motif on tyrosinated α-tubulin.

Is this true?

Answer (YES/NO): YES